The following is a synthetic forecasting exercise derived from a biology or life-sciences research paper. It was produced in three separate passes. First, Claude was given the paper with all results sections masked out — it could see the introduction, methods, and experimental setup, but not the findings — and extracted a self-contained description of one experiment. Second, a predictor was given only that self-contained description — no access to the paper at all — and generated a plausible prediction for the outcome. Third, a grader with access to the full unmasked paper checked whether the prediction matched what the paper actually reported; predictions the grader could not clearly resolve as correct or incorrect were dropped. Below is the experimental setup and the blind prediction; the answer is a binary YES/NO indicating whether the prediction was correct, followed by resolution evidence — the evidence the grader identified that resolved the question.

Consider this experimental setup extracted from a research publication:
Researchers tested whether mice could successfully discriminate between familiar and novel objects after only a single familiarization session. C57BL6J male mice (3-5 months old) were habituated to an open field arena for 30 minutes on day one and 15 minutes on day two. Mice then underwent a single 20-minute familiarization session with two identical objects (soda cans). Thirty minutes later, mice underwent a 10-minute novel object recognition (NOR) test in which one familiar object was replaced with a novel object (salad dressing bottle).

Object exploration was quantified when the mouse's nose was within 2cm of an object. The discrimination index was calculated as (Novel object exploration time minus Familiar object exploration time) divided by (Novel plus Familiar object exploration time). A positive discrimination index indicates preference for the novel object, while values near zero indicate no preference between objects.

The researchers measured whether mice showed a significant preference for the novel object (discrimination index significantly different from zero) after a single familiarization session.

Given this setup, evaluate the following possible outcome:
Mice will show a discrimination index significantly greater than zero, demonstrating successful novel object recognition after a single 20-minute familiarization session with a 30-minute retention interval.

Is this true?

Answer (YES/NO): NO